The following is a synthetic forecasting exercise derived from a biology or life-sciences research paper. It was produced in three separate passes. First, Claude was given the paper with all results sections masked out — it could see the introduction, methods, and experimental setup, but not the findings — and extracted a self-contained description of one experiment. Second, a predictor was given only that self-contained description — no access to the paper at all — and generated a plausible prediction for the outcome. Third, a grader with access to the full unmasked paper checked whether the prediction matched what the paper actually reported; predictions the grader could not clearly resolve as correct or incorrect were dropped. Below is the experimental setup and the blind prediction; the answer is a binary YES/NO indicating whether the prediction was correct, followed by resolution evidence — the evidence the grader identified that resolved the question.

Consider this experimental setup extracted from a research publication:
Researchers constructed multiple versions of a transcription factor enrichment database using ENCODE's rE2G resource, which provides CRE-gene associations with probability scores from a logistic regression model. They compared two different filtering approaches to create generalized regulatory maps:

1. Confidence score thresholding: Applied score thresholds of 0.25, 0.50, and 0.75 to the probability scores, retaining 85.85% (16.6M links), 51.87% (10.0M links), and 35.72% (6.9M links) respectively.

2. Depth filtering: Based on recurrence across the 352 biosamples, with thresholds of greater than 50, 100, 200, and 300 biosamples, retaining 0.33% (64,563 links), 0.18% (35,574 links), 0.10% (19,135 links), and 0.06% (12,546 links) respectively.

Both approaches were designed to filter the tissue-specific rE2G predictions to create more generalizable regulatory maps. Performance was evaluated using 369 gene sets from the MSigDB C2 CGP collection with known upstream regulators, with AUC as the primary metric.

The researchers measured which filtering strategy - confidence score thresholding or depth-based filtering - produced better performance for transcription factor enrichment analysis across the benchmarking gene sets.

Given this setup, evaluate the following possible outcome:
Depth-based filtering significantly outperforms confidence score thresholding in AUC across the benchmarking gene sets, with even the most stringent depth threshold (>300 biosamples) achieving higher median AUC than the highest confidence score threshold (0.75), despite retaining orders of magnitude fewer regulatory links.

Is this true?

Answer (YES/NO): NO